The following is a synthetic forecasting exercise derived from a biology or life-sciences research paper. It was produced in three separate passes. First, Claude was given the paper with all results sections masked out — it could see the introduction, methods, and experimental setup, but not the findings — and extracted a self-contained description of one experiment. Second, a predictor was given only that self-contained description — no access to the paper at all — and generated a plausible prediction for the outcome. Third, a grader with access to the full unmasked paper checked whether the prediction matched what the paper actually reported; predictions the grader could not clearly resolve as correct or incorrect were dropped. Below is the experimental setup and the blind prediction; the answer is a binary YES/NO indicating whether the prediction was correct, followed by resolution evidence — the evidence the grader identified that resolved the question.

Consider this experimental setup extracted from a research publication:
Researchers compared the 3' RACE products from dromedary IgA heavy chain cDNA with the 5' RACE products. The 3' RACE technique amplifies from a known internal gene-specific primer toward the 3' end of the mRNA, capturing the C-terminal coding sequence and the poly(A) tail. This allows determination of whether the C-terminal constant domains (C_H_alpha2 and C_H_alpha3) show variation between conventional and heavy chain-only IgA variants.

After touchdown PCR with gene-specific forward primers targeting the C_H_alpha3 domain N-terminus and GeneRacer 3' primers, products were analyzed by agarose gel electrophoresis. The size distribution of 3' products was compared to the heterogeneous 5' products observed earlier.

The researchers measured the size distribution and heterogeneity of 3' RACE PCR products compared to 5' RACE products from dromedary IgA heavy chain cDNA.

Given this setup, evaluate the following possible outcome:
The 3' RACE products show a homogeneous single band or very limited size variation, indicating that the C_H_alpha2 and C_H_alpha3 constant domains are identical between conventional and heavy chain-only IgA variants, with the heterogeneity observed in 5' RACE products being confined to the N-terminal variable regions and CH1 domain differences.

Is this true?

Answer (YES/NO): YES